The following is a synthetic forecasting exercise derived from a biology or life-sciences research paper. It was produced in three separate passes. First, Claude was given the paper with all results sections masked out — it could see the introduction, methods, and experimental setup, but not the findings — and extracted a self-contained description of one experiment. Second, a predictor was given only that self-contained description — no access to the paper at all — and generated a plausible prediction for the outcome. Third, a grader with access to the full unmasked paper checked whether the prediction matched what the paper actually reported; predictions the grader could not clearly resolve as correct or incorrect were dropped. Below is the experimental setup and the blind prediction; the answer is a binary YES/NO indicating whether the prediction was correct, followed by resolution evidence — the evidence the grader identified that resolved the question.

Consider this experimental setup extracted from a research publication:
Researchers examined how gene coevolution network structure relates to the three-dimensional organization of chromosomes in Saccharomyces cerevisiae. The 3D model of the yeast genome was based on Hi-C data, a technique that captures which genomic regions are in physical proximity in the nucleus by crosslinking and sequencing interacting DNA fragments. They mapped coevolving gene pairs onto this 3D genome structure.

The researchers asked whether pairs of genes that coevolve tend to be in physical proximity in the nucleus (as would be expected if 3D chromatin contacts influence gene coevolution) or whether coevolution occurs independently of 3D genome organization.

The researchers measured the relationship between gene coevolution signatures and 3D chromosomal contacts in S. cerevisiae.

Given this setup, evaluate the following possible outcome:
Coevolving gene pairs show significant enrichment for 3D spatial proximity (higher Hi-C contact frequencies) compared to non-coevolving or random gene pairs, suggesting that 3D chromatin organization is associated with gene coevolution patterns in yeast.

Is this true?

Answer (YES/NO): NO